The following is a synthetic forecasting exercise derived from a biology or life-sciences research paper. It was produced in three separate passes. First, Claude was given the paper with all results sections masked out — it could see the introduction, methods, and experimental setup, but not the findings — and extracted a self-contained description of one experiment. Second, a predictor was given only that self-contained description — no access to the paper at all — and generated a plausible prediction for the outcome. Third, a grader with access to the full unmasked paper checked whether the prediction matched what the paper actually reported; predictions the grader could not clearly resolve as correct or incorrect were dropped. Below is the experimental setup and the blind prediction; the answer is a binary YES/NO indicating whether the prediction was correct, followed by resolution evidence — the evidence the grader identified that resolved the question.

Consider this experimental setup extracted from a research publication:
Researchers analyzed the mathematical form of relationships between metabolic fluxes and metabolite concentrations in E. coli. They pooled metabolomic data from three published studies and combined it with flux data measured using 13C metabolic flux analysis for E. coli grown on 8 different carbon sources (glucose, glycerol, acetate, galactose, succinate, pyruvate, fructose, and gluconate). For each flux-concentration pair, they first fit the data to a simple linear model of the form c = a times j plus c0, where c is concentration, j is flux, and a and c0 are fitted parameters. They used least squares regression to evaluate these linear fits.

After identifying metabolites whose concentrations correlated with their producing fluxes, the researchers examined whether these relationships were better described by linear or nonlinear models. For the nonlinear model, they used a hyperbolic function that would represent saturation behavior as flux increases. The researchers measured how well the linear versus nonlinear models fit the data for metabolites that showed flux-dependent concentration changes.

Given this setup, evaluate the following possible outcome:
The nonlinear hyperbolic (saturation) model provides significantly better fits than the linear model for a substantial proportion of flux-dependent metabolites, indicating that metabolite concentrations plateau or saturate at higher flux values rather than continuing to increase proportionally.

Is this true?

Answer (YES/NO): YES